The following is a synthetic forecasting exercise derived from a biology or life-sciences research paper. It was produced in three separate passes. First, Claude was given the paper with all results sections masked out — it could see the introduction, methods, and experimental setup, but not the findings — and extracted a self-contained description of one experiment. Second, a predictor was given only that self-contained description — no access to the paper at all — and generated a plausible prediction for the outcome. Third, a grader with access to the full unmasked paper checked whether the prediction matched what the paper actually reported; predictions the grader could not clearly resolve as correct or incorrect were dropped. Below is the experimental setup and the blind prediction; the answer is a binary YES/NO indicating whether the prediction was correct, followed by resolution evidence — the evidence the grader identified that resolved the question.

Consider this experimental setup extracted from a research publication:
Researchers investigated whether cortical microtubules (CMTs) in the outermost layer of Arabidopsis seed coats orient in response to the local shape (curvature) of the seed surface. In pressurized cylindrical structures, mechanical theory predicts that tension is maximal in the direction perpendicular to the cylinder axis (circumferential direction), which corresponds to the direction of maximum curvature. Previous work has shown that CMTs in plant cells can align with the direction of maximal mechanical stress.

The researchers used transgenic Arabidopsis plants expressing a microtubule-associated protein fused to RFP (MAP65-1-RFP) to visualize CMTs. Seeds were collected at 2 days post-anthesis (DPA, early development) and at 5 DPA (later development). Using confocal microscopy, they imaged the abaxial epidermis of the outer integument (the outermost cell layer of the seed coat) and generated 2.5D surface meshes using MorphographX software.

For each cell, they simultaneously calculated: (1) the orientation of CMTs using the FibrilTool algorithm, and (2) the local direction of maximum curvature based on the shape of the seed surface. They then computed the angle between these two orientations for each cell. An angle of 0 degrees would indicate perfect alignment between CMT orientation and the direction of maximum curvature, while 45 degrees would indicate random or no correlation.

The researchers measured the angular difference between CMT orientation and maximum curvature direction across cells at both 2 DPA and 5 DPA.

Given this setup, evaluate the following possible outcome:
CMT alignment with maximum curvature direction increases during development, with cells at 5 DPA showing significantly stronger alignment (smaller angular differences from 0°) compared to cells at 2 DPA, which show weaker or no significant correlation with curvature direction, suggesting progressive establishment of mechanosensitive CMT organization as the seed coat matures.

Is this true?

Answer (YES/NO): NO